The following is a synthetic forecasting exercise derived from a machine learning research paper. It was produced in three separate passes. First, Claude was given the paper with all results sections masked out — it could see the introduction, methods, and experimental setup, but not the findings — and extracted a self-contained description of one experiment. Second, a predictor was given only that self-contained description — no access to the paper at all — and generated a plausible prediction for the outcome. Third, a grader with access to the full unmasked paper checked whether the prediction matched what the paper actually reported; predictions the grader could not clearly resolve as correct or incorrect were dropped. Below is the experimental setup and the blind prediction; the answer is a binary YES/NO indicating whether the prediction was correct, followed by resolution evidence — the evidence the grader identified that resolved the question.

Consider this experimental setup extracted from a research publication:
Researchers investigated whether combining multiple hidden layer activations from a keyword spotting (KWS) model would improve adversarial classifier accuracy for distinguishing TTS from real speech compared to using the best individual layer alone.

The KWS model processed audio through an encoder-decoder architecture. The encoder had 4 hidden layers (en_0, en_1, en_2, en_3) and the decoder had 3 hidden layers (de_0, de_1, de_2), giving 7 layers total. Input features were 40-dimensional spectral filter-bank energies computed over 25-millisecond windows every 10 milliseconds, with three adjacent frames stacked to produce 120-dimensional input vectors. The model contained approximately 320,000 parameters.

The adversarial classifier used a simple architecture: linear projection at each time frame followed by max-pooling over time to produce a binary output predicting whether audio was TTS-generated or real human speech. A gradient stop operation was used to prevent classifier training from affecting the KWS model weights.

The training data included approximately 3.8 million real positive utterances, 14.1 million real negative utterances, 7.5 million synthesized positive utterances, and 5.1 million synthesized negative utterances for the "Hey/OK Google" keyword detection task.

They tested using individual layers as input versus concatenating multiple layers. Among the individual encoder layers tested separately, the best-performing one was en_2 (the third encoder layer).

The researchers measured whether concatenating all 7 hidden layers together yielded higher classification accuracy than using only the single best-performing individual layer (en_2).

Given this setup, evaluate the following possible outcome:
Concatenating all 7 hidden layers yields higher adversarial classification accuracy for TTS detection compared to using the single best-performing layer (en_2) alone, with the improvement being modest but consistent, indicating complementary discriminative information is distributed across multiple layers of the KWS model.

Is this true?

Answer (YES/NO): YES